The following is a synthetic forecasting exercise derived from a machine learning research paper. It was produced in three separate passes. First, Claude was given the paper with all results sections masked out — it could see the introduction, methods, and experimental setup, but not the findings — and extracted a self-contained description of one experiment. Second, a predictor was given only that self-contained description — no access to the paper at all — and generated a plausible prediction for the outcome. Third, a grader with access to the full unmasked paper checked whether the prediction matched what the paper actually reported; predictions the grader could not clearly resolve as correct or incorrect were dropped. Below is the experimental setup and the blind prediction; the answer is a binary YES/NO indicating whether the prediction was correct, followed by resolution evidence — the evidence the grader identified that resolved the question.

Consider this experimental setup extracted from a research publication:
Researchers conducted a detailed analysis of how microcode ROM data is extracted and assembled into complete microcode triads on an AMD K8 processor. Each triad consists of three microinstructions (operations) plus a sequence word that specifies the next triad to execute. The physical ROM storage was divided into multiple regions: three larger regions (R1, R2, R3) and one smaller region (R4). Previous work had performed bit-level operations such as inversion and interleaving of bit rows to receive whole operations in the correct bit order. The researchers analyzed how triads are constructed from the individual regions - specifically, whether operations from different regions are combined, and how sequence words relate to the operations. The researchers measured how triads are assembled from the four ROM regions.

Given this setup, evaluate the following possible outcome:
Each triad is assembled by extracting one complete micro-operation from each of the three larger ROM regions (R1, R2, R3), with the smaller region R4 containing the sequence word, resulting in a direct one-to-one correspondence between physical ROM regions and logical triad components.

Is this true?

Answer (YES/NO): YES